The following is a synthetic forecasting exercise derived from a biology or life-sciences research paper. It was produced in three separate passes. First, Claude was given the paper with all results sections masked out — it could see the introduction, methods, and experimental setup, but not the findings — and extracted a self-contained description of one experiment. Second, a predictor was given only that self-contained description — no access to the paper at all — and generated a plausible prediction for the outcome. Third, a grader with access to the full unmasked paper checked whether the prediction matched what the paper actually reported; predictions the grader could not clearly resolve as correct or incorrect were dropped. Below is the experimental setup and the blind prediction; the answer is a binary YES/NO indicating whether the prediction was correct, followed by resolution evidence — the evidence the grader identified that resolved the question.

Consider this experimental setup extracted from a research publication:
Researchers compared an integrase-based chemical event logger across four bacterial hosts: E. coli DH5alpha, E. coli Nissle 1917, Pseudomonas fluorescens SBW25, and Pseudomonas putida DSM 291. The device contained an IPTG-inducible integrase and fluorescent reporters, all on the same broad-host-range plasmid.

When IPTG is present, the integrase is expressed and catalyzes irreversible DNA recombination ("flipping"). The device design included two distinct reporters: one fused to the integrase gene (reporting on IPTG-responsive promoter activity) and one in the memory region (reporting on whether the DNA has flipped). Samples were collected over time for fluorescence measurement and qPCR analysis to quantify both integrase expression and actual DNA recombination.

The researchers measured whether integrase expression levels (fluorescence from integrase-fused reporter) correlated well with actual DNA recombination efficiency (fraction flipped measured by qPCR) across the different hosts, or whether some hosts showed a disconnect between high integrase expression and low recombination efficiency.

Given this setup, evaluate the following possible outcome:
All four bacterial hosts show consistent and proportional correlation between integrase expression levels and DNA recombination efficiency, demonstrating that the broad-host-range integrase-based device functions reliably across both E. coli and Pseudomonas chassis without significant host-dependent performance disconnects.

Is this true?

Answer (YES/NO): NO